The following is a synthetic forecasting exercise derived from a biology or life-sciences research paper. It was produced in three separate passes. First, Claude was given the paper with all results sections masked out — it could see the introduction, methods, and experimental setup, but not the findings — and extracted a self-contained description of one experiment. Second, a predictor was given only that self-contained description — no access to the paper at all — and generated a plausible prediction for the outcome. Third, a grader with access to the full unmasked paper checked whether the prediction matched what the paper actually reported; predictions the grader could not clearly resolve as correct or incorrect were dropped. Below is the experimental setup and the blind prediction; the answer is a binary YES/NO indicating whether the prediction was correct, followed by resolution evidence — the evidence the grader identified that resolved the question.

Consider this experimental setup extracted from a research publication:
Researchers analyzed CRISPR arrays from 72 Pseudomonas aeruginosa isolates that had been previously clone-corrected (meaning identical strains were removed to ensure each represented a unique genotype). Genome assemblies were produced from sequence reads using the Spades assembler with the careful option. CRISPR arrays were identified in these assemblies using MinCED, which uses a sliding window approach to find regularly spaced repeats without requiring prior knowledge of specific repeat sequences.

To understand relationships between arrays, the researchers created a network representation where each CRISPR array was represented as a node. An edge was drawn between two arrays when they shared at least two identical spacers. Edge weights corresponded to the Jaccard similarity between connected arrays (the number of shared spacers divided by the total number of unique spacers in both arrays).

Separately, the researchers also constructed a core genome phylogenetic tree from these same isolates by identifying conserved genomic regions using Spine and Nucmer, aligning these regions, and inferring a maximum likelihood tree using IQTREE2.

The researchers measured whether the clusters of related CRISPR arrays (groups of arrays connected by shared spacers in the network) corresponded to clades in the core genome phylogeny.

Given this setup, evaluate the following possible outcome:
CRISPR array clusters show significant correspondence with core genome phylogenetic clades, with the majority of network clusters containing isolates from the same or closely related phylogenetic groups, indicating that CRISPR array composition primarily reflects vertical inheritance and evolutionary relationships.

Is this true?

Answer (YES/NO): NO